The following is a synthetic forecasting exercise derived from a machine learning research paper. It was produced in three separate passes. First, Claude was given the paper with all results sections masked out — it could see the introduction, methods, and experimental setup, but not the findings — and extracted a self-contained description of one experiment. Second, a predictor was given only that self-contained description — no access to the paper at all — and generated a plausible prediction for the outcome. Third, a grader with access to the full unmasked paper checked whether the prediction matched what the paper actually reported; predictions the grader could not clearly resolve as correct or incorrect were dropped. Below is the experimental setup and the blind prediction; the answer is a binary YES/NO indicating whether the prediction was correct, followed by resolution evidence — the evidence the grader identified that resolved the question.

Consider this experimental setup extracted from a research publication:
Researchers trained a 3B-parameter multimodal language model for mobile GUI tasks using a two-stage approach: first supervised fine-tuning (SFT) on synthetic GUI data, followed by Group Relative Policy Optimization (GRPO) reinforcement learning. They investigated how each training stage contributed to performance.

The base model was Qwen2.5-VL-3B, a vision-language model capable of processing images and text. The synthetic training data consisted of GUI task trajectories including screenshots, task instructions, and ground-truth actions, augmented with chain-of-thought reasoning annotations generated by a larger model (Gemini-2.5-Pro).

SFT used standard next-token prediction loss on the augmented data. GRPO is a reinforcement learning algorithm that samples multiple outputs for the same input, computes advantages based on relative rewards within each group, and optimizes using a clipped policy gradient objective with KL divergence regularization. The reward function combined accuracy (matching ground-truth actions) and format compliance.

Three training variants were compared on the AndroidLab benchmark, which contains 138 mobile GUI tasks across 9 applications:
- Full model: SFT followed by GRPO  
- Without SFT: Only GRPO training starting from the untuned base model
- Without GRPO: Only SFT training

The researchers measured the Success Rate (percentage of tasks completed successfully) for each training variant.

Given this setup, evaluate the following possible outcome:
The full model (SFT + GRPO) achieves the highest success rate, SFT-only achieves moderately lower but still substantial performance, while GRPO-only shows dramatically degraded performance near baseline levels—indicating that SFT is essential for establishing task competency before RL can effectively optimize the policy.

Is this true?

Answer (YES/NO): NO